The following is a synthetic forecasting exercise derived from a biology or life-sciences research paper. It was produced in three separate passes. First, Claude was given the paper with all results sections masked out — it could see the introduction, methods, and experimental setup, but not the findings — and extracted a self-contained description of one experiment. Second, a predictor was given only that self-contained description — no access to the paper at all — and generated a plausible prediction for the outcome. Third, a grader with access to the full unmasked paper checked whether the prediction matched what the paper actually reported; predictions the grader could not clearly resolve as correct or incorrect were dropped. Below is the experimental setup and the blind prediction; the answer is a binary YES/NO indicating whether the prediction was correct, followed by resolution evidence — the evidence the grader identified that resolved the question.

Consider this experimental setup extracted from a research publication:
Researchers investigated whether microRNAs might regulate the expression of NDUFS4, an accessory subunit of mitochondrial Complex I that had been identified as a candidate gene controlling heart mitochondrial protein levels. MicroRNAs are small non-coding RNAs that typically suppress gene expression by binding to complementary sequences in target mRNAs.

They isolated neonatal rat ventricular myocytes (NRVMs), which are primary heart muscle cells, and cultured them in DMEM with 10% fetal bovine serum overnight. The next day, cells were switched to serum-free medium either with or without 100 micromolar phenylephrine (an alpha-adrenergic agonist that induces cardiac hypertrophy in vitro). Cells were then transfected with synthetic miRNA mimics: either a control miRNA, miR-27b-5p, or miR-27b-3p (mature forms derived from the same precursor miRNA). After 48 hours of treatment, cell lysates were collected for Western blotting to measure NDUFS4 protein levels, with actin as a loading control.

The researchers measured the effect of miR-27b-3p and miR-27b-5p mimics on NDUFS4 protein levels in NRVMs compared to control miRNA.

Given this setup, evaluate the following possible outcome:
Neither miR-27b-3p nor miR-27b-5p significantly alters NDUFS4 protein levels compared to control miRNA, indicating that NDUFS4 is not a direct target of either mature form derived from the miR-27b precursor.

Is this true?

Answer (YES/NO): NO